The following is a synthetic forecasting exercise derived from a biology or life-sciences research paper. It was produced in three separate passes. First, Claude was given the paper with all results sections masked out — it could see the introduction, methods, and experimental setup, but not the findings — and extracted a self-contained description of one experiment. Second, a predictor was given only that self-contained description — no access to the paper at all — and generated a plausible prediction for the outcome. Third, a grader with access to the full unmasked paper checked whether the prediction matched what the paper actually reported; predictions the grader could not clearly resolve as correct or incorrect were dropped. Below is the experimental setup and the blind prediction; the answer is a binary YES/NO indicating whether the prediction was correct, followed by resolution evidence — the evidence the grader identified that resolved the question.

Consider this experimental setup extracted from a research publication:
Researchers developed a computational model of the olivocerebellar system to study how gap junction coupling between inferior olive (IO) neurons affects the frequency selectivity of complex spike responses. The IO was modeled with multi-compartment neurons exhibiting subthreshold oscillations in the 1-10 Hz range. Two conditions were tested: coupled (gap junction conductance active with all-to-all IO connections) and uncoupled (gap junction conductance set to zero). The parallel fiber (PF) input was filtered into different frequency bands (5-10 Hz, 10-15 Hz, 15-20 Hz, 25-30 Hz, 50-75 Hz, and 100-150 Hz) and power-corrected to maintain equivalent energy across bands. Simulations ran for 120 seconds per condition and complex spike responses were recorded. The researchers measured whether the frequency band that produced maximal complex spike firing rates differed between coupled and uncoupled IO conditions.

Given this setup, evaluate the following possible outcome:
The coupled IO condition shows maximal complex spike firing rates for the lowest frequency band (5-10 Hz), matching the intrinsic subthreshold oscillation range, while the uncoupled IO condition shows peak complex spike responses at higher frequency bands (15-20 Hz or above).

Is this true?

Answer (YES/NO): NO